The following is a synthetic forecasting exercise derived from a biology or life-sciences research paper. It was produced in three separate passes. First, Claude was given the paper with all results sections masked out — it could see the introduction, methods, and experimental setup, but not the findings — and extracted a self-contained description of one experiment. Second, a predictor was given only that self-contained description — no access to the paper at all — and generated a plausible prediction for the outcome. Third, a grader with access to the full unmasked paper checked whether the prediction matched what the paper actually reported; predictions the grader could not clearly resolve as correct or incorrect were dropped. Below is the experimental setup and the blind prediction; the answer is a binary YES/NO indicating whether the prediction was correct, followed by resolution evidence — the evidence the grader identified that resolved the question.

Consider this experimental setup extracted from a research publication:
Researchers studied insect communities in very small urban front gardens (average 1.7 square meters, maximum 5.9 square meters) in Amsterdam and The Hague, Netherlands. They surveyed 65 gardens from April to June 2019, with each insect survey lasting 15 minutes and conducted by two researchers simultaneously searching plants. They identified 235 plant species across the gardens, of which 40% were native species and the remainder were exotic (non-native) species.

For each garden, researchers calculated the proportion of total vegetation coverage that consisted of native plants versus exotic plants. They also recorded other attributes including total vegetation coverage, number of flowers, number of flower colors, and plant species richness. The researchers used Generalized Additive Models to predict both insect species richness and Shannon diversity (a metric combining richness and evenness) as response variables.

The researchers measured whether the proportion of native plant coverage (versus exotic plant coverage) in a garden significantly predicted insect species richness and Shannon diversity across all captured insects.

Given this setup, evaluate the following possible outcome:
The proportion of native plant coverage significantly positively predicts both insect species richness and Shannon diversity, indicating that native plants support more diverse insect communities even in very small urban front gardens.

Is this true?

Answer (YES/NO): NO